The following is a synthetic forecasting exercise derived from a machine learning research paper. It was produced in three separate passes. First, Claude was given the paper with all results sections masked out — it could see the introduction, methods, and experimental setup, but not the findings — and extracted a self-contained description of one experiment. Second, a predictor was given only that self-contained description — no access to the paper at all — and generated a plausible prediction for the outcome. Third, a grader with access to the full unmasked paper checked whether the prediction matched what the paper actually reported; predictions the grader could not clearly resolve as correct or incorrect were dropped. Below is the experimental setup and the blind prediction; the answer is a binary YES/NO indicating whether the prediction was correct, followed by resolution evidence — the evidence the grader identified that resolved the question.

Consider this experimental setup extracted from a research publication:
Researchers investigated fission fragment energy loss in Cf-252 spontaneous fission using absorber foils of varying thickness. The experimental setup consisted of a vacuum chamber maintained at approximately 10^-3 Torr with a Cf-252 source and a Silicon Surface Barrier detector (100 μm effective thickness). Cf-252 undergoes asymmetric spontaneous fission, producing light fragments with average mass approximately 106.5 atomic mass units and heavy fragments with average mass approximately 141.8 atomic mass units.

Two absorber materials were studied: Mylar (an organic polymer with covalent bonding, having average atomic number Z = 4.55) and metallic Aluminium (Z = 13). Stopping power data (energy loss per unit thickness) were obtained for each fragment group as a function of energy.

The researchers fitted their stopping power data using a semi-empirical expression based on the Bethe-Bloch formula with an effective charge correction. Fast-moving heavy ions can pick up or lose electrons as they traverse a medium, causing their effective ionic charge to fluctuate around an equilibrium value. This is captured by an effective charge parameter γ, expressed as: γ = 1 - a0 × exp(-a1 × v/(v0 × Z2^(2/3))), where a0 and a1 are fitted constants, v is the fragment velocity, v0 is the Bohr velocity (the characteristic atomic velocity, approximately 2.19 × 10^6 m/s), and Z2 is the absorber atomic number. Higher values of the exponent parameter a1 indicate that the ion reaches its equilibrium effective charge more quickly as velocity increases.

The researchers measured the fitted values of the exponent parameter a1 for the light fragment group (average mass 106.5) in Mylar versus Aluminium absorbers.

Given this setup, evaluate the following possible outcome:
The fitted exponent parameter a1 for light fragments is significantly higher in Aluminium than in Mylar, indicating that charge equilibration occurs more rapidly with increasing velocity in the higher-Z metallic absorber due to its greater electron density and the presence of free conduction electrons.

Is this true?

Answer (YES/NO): YES